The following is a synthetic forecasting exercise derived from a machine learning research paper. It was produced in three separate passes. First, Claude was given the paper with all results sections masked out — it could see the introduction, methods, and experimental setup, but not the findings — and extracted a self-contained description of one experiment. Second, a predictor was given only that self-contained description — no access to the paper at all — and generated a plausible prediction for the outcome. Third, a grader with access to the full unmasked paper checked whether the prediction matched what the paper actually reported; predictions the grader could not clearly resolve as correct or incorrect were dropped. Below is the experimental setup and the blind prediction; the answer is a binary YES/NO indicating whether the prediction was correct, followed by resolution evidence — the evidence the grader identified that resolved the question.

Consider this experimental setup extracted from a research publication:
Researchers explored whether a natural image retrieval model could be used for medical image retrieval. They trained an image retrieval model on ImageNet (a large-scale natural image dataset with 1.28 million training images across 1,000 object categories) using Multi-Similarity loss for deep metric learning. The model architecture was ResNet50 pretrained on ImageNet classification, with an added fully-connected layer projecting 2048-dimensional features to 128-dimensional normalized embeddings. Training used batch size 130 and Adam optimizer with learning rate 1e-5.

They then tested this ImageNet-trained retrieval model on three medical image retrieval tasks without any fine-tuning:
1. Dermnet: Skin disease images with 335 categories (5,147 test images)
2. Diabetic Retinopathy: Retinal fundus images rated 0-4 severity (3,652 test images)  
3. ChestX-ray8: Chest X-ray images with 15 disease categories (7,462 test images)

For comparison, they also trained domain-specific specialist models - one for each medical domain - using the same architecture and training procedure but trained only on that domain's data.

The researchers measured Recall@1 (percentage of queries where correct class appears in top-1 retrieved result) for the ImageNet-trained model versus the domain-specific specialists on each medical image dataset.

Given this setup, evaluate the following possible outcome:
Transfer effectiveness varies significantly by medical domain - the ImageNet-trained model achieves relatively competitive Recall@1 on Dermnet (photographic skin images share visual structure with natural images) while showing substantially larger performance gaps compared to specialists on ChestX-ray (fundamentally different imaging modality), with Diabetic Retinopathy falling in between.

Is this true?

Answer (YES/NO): NO